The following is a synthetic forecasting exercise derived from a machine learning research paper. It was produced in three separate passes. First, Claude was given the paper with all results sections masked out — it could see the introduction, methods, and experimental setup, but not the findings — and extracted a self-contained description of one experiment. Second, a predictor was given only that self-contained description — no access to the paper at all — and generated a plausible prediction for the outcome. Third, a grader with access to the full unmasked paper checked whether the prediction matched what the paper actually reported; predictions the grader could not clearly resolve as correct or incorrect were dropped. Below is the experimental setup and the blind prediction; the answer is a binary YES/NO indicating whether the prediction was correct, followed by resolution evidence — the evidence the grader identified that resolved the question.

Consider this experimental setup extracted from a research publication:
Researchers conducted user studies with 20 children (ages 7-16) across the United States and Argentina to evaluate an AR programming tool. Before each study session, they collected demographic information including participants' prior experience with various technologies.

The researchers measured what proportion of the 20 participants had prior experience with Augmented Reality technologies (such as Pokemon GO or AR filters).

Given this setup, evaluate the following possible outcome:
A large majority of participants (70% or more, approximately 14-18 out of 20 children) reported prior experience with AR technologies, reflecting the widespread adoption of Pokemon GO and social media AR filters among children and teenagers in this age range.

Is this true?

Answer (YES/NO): NO